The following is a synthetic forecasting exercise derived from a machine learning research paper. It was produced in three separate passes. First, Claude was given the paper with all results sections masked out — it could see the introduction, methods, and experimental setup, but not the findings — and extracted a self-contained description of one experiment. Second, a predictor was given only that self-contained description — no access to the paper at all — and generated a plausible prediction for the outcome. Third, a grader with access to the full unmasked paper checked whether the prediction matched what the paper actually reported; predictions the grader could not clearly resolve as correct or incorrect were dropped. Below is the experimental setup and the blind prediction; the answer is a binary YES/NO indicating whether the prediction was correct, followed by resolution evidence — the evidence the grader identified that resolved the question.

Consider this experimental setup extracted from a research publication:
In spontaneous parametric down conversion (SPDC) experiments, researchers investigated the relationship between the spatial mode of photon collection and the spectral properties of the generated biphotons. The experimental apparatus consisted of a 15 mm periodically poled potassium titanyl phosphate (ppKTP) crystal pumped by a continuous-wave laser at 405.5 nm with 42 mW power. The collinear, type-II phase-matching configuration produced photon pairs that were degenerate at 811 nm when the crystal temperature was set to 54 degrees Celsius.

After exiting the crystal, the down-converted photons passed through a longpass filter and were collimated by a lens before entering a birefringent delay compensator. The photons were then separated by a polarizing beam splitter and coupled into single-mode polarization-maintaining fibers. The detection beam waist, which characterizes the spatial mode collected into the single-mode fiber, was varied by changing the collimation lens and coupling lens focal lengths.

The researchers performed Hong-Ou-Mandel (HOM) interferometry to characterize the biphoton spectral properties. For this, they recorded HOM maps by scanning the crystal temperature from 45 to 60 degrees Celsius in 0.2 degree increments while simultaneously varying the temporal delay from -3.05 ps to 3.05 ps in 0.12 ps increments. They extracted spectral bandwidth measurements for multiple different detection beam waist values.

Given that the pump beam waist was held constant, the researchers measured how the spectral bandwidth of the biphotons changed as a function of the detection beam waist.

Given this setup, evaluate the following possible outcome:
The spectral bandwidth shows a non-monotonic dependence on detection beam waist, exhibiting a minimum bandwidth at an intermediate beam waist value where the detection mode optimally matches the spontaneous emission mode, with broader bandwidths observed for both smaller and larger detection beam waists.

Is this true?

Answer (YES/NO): NO